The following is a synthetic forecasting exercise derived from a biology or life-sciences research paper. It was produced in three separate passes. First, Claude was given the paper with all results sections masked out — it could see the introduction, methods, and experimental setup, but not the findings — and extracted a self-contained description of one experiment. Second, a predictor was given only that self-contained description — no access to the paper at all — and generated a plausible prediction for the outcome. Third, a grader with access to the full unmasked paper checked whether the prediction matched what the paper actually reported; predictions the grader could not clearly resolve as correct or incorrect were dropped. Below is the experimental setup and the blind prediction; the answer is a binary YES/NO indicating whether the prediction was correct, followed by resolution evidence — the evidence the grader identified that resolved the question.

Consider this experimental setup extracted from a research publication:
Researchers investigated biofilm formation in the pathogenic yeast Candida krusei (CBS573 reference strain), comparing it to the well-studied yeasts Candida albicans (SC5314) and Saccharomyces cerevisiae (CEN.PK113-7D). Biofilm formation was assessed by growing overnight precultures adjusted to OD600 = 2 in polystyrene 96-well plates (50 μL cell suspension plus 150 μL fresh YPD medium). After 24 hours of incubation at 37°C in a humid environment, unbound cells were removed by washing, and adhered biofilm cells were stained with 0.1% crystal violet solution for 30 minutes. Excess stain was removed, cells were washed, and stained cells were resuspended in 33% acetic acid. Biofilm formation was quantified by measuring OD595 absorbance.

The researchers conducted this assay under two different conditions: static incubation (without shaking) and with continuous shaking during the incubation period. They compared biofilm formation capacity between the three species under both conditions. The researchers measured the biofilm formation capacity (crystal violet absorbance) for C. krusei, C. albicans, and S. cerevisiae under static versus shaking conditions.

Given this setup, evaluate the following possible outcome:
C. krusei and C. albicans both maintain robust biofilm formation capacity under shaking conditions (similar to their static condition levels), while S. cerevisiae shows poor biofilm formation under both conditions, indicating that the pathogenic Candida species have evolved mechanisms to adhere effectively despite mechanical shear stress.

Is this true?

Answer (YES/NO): NO